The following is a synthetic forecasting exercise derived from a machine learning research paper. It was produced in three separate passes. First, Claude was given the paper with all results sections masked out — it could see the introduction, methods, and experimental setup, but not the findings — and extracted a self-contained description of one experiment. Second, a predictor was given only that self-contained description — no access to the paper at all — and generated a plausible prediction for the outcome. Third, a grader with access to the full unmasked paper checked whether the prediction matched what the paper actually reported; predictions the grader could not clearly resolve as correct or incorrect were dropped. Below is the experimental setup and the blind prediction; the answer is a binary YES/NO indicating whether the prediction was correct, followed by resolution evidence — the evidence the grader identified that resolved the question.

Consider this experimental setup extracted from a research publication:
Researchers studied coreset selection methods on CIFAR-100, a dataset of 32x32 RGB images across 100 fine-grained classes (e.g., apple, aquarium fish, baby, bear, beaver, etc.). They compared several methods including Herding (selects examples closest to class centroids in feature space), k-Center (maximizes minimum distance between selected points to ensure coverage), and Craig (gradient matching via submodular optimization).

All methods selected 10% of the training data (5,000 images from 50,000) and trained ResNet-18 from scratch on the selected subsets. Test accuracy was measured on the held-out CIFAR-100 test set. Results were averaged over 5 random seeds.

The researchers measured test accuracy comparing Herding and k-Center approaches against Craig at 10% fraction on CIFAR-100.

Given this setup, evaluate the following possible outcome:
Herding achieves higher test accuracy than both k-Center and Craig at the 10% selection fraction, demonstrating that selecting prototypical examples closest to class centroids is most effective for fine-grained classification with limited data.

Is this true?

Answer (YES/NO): NO